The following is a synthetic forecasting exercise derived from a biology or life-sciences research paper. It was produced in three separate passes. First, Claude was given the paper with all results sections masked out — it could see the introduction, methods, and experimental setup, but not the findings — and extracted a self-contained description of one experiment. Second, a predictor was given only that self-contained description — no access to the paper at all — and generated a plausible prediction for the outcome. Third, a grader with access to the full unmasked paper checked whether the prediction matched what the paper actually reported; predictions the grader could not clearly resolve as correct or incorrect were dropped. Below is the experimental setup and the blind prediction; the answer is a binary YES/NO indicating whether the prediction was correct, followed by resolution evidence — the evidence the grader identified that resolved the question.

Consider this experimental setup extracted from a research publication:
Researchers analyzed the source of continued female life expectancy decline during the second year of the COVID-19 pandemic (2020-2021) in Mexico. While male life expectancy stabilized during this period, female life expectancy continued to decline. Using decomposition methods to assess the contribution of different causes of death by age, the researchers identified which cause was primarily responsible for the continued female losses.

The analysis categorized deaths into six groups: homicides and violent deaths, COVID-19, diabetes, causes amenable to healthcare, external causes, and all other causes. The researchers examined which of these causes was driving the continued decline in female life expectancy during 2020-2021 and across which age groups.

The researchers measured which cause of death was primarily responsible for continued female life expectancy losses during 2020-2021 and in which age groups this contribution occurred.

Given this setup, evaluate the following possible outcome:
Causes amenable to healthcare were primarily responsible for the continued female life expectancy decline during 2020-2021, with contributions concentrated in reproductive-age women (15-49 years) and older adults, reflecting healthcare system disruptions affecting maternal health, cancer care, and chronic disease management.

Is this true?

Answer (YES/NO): NO